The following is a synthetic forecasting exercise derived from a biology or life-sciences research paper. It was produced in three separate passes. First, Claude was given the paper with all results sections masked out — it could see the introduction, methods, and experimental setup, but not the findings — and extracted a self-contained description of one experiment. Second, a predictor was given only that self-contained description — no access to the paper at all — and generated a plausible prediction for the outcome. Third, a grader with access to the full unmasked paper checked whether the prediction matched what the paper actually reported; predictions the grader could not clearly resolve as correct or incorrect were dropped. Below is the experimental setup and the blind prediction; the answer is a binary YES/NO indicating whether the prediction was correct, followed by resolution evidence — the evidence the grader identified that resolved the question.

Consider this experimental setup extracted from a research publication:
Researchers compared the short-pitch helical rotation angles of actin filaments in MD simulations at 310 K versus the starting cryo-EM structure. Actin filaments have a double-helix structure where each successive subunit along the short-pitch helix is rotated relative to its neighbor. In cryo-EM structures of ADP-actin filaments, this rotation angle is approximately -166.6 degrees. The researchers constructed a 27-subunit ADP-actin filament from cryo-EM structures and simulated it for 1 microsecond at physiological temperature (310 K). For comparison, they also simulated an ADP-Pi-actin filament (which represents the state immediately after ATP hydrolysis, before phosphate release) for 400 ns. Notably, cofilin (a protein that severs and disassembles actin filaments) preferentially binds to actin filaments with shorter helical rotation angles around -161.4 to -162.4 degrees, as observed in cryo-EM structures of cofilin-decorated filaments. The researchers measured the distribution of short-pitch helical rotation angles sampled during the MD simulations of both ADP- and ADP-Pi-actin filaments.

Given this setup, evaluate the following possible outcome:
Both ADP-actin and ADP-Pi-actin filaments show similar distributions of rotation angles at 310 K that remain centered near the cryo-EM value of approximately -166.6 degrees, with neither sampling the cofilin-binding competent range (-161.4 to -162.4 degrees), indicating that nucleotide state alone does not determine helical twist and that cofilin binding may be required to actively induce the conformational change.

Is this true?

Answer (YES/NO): NO